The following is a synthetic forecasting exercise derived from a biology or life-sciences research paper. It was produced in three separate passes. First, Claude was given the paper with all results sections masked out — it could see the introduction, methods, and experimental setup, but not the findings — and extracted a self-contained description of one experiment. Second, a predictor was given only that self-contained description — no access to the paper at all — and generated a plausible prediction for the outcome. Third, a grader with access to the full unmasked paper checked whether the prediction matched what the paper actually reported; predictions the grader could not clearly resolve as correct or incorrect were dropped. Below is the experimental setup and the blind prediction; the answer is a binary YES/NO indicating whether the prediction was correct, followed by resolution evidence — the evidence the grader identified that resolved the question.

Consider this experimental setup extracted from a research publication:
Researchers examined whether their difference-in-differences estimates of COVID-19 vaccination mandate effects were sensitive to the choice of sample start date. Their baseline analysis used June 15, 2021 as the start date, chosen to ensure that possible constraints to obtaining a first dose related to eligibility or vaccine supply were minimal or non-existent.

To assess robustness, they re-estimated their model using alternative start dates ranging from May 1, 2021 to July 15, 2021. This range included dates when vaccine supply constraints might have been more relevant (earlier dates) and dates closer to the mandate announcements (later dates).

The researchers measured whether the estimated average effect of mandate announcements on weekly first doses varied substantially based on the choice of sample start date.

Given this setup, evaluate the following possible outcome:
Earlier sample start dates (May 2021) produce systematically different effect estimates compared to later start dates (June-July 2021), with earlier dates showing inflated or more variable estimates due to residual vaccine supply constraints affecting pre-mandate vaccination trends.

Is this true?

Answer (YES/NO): NO